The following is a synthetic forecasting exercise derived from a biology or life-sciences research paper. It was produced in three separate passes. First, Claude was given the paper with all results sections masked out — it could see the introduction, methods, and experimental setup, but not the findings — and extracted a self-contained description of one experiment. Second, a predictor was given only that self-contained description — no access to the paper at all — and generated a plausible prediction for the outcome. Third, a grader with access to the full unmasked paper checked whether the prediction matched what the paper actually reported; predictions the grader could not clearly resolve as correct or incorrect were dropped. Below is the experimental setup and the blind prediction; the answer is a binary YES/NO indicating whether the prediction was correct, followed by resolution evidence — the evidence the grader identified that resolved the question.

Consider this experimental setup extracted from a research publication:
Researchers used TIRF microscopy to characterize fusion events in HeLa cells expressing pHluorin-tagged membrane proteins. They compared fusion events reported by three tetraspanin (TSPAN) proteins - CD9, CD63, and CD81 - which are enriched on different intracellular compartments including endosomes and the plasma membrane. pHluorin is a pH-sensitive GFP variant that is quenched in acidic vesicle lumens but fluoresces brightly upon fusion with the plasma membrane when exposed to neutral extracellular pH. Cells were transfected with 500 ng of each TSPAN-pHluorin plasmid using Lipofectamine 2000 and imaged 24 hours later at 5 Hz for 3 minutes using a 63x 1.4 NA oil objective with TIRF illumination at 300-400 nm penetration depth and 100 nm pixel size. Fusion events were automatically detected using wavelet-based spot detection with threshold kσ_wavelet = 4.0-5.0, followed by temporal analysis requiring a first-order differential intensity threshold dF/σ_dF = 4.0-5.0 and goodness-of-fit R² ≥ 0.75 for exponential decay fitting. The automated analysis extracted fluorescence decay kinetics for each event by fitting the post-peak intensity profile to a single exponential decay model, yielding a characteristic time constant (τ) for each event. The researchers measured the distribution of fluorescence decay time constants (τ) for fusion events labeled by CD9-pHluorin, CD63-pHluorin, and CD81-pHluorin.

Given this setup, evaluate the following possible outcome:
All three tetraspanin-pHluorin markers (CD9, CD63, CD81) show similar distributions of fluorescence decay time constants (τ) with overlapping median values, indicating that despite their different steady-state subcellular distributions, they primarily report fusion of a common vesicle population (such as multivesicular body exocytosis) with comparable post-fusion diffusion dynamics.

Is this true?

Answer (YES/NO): NO